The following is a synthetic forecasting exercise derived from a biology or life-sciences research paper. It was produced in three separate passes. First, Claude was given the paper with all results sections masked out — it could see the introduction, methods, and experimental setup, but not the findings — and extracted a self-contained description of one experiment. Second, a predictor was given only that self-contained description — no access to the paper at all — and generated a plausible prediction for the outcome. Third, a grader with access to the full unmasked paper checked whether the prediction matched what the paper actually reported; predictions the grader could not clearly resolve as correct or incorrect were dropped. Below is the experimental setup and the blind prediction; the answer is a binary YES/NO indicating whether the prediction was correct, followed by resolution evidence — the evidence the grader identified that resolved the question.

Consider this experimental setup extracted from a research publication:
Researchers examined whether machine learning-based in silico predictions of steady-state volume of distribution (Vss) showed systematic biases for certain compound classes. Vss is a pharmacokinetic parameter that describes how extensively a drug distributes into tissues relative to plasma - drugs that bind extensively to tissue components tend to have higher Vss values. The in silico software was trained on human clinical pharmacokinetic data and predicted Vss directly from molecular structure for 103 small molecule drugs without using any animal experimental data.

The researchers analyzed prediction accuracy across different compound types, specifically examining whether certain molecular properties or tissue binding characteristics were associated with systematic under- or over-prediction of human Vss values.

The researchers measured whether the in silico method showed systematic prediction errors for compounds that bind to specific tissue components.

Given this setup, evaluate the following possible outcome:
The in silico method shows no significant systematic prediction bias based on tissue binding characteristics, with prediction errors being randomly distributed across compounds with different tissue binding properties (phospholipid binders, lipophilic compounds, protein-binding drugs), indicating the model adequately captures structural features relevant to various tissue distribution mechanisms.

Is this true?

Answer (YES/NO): NO